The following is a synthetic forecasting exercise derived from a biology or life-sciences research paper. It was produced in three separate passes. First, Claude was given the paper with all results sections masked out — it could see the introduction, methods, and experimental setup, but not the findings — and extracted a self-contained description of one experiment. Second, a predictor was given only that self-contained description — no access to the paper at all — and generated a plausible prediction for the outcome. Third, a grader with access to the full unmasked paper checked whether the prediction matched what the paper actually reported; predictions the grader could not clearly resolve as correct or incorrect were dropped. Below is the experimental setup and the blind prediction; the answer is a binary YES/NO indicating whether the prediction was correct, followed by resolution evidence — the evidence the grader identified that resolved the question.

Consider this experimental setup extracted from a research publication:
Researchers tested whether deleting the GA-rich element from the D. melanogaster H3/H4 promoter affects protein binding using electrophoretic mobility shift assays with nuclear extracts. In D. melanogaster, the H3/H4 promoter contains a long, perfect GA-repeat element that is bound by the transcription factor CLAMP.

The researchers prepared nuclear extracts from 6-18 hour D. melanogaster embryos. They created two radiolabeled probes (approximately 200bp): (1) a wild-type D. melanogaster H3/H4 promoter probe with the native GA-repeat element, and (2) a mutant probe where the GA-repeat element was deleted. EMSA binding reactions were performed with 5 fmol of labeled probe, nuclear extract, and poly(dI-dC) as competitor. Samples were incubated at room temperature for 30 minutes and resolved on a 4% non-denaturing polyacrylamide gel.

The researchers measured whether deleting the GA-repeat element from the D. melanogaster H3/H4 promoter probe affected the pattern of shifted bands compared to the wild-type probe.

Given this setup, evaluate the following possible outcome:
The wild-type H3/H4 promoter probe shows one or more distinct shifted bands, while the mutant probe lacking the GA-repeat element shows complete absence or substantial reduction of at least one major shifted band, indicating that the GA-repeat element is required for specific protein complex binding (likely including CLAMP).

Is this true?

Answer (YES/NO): YES